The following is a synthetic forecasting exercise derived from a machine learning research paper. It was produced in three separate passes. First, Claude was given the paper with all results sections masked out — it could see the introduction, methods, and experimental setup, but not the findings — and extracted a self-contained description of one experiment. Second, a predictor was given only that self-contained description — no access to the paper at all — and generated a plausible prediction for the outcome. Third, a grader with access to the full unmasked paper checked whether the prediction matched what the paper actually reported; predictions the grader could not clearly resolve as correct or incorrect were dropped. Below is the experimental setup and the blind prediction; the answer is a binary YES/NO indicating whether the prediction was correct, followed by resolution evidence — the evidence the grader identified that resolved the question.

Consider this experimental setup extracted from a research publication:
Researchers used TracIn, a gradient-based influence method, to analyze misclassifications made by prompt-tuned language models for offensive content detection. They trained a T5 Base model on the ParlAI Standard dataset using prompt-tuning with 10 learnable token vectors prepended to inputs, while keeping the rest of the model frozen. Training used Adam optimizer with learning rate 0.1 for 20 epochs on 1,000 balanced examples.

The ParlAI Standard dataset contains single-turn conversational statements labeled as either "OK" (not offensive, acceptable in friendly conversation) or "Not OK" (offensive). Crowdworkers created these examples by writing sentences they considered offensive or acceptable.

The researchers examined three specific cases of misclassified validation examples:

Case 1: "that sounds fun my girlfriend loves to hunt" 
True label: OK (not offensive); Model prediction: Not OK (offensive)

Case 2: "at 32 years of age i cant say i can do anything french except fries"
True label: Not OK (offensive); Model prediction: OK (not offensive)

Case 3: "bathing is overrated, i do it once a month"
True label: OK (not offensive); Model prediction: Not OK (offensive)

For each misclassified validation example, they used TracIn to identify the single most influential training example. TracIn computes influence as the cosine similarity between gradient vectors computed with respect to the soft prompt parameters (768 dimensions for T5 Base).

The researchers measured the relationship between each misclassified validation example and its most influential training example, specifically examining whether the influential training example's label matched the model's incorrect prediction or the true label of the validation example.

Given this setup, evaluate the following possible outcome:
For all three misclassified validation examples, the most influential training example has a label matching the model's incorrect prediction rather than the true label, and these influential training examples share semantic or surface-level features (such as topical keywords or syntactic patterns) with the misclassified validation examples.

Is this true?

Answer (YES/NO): NO